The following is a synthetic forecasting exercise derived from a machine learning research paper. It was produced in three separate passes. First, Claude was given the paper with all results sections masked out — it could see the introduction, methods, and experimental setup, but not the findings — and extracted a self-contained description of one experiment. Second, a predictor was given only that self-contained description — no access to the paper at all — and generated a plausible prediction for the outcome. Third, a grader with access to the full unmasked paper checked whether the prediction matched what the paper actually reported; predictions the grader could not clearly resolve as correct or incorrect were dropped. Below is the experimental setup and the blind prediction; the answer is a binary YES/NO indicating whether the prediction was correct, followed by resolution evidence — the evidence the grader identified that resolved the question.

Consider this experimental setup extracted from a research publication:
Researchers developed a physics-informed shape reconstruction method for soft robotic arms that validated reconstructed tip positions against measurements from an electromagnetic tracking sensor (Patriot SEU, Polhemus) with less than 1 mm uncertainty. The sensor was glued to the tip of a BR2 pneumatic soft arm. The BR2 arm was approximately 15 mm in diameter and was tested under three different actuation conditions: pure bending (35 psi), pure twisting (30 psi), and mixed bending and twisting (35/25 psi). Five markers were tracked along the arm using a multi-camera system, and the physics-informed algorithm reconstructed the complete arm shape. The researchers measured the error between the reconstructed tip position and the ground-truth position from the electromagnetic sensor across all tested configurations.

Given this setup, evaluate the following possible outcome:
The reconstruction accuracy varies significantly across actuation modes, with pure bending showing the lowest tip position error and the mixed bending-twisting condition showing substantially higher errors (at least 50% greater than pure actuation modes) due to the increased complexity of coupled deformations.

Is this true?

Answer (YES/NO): NO